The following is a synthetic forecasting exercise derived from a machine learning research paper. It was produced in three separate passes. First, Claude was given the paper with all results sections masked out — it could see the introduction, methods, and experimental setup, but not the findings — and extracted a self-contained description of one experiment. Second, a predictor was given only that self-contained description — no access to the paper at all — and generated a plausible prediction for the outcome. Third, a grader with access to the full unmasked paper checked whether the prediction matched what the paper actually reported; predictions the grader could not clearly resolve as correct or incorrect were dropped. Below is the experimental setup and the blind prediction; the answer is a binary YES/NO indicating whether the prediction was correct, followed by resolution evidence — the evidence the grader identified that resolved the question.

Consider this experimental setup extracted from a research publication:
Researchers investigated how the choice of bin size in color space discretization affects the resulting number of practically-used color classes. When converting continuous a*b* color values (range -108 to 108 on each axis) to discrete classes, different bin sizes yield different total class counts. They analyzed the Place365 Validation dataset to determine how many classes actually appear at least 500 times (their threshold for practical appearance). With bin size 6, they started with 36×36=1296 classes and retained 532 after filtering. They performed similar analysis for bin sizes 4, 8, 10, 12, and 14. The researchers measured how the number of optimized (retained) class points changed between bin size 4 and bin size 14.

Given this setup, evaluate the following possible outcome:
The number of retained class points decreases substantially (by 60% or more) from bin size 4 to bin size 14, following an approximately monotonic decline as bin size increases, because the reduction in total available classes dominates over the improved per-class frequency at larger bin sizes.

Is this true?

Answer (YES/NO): YES